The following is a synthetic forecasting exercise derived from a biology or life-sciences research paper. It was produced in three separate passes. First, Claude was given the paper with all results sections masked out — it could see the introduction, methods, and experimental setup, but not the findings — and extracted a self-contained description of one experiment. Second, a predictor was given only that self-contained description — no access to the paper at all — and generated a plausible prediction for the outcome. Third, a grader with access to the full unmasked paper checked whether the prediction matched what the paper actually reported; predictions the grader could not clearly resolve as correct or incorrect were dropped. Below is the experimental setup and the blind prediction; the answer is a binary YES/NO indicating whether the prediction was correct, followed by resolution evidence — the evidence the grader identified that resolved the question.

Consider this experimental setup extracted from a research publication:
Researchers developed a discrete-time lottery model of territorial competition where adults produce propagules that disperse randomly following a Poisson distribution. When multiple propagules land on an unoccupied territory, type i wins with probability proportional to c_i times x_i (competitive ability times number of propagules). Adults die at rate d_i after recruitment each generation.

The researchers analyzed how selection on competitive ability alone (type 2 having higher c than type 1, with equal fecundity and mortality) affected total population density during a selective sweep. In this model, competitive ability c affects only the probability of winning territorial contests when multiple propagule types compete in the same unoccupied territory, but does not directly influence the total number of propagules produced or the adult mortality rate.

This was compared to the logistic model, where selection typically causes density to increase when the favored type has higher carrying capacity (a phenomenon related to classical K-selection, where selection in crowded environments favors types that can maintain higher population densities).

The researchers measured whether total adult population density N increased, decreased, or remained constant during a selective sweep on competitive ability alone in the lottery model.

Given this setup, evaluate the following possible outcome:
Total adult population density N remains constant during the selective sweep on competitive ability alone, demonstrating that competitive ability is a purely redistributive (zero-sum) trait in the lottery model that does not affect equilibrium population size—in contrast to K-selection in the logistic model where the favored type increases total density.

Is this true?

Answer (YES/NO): YES